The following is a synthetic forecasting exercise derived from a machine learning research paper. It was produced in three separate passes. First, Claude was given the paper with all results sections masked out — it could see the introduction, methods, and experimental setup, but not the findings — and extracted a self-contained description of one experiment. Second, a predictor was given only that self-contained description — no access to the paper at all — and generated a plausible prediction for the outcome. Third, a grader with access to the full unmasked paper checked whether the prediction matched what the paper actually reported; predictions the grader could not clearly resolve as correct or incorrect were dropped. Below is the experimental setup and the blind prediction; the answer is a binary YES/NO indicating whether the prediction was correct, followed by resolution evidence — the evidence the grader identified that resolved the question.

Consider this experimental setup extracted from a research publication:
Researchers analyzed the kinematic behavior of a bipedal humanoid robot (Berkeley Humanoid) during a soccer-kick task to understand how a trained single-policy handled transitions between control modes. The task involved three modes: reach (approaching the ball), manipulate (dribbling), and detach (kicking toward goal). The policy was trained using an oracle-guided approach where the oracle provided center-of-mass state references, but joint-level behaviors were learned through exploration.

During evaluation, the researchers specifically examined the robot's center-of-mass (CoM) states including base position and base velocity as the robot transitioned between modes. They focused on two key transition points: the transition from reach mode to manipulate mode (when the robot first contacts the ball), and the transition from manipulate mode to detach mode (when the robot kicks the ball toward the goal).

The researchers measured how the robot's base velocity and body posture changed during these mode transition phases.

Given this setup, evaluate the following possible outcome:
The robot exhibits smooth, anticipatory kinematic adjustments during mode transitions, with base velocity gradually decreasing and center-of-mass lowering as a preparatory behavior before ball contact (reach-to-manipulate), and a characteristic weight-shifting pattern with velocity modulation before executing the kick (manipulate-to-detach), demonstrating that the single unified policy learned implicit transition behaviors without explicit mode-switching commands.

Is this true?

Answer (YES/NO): YES